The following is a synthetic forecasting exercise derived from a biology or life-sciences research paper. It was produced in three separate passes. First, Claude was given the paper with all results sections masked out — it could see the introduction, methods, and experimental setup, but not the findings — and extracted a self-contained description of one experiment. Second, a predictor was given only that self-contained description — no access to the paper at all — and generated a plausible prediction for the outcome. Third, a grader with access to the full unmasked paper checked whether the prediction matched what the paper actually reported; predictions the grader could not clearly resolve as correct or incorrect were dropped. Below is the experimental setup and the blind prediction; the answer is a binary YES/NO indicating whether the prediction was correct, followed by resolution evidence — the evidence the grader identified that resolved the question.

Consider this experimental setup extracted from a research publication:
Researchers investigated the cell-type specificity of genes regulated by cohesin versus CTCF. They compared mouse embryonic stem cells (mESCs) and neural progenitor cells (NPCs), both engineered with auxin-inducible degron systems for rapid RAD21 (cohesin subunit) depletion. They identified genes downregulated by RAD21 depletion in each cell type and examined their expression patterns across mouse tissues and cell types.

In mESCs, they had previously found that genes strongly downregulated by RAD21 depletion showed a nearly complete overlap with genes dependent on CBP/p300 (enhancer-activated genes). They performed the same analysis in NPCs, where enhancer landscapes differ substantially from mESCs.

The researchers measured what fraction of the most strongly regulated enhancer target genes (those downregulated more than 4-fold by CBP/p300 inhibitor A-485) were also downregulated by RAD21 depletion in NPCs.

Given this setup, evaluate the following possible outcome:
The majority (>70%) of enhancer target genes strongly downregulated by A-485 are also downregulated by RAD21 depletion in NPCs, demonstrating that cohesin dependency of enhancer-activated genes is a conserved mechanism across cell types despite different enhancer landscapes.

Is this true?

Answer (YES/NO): NO